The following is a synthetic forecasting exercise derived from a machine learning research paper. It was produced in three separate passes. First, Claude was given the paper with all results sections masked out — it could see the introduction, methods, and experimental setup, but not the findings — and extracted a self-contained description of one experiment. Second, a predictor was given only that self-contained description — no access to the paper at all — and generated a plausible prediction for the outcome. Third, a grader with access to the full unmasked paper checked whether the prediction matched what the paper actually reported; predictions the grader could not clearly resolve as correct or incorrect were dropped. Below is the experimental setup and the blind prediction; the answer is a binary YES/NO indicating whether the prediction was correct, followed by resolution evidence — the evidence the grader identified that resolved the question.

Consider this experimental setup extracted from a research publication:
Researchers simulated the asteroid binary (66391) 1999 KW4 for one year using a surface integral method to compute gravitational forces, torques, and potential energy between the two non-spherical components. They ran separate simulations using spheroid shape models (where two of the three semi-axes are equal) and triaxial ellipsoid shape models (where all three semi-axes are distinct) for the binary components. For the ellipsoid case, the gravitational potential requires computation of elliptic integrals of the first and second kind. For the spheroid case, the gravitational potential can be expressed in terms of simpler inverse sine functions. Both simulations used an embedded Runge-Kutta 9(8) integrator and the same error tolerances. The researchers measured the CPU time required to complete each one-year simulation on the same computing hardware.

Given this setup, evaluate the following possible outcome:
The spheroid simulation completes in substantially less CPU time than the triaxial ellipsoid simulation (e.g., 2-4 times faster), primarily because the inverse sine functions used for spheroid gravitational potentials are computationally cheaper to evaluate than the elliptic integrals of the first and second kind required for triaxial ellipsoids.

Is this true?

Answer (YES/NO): YES